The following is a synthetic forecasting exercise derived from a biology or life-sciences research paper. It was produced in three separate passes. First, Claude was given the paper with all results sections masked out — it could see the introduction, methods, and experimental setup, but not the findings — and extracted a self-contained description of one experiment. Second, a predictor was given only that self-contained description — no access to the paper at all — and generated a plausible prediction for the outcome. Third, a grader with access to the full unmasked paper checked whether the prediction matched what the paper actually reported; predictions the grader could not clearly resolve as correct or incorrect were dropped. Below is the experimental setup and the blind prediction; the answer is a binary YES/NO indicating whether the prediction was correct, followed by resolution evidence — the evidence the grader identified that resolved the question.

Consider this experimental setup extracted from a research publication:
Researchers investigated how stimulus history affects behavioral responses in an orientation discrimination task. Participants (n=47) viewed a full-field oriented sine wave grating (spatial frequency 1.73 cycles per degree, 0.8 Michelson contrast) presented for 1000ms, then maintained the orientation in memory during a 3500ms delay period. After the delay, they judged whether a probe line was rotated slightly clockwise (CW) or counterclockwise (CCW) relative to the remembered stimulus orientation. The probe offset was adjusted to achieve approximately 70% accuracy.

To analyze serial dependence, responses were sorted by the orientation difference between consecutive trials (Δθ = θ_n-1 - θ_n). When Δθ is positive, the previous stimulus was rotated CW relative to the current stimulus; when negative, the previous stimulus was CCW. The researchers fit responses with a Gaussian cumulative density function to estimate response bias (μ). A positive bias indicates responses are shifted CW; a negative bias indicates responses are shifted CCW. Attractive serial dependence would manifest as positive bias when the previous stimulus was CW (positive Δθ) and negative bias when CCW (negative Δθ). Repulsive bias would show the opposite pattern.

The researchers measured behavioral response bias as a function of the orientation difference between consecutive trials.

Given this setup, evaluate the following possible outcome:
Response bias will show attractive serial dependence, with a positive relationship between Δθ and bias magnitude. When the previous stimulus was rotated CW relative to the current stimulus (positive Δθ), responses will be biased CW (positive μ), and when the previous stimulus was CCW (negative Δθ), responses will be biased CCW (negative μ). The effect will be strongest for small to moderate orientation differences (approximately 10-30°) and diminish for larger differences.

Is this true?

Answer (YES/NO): YES